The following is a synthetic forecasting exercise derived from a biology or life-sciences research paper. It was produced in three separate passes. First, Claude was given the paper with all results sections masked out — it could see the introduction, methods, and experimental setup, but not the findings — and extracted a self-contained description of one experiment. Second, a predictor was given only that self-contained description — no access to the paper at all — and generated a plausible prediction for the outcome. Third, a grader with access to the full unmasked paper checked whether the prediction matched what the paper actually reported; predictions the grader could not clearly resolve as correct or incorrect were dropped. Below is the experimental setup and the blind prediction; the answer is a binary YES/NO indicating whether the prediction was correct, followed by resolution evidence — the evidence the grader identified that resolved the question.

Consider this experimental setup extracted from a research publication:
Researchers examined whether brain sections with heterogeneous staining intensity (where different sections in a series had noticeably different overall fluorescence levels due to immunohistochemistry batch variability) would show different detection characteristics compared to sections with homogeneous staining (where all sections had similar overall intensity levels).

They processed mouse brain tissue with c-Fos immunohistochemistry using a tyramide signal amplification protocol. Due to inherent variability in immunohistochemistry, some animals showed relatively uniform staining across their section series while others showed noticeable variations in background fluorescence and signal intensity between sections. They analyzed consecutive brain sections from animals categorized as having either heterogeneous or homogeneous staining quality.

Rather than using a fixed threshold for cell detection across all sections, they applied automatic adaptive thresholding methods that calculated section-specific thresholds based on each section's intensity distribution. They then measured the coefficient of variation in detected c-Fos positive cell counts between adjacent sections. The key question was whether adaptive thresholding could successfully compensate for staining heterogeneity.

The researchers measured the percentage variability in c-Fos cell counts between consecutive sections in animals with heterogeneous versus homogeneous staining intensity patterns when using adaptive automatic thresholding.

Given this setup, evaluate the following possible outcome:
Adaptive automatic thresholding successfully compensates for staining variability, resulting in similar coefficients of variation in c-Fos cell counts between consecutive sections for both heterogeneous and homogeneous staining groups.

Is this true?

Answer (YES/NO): NO